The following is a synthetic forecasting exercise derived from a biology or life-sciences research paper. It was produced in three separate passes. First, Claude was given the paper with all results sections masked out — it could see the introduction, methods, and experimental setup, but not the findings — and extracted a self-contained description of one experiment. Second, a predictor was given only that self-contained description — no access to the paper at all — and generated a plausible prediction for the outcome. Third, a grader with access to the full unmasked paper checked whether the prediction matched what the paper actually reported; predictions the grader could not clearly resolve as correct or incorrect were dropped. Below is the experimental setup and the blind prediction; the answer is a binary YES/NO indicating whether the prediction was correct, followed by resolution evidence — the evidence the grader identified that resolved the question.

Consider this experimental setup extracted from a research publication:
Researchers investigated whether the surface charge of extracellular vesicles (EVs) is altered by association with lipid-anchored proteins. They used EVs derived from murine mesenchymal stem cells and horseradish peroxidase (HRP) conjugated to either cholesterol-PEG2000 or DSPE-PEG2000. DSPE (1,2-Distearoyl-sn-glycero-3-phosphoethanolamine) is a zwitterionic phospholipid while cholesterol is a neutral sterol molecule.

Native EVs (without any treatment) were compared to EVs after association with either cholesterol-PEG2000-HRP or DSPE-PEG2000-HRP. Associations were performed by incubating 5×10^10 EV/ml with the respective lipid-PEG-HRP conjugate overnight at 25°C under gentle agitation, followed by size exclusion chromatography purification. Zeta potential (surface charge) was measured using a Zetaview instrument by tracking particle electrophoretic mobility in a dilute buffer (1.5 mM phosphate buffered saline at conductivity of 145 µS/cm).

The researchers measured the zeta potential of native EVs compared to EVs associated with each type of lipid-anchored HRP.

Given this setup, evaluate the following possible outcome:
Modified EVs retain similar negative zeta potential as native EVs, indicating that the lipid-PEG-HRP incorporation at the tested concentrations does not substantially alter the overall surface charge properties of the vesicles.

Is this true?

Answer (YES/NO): YES